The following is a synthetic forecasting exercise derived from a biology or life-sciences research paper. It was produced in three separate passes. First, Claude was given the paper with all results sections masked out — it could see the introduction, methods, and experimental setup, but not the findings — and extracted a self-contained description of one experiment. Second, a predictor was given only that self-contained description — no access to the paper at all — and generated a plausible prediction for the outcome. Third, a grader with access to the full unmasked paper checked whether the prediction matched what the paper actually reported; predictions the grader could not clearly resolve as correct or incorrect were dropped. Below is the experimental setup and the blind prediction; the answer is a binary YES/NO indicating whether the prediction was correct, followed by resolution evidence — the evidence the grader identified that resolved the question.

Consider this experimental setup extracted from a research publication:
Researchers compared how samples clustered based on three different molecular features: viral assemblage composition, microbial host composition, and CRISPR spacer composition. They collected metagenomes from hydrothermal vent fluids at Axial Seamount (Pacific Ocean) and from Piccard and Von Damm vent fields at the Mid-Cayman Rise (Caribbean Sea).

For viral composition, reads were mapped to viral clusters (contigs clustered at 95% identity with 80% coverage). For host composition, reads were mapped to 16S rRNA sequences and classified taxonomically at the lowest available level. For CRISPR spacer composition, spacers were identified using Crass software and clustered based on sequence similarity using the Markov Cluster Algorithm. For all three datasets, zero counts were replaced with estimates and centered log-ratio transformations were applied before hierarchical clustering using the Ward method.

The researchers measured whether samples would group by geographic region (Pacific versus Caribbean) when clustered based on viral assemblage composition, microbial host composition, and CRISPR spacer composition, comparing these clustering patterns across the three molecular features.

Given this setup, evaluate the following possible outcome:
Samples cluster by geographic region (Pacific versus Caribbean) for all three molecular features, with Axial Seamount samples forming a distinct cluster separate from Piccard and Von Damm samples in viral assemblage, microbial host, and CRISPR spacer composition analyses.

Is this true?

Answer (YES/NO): NO